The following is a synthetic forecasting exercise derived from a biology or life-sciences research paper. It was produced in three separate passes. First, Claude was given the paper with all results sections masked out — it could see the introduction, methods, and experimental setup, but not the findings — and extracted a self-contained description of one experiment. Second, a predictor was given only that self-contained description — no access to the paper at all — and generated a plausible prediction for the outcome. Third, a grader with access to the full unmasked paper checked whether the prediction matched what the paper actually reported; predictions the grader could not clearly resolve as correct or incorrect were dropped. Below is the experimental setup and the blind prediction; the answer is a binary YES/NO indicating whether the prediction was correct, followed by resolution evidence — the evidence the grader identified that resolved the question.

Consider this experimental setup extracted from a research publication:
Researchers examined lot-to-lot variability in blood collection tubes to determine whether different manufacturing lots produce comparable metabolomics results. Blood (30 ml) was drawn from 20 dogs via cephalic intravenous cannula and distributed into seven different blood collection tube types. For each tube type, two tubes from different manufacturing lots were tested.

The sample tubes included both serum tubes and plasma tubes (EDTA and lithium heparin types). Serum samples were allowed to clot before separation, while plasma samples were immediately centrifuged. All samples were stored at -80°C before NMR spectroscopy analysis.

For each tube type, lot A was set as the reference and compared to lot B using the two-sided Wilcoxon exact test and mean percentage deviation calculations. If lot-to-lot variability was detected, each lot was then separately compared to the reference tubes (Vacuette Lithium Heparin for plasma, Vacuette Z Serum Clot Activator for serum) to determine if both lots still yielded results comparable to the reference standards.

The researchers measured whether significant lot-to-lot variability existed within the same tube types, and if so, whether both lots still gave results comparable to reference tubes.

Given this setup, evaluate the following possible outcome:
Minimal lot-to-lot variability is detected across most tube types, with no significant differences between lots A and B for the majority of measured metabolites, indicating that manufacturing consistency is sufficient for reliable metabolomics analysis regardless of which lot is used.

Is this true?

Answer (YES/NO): YES